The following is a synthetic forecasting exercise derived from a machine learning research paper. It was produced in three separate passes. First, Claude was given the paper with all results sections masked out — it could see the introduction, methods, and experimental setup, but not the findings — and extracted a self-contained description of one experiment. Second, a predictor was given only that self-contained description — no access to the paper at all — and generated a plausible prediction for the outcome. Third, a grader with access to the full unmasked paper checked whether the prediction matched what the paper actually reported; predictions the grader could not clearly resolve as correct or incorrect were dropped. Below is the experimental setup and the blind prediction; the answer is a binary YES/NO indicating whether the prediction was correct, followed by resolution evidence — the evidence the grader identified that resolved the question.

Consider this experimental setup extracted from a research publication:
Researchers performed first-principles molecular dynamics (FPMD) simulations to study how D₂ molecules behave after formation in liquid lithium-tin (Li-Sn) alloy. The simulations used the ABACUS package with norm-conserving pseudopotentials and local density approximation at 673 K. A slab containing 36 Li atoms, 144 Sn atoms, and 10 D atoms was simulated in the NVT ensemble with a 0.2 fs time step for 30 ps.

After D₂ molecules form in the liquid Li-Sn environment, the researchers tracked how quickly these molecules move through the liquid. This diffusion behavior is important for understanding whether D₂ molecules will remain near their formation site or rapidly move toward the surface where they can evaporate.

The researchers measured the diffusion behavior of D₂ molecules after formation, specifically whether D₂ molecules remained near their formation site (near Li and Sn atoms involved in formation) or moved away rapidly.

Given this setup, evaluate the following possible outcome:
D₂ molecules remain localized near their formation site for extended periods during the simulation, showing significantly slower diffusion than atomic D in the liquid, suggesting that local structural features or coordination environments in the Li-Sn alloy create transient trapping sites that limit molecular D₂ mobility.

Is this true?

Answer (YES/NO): NO